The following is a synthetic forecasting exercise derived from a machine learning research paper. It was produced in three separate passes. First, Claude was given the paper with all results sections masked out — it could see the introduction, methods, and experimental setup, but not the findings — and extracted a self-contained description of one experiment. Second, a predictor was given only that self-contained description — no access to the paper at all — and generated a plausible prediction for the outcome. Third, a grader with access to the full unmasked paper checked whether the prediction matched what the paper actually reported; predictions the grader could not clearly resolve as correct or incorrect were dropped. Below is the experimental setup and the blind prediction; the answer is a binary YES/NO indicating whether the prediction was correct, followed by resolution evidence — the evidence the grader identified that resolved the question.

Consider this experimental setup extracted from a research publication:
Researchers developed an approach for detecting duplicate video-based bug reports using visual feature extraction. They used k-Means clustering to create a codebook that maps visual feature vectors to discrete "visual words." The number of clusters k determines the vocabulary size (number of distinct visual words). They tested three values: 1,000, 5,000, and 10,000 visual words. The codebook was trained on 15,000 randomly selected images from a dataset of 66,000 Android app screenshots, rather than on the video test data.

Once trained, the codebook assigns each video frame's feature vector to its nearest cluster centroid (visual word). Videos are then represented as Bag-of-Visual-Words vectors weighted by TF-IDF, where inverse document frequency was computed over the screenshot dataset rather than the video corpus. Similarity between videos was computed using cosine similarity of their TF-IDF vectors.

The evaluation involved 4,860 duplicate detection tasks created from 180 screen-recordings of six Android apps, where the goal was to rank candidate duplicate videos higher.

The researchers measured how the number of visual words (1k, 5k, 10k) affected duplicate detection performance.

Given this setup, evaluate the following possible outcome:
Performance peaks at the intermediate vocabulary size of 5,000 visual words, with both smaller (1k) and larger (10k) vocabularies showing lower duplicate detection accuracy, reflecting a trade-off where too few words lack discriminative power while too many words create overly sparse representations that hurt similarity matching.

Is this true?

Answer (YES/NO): NO